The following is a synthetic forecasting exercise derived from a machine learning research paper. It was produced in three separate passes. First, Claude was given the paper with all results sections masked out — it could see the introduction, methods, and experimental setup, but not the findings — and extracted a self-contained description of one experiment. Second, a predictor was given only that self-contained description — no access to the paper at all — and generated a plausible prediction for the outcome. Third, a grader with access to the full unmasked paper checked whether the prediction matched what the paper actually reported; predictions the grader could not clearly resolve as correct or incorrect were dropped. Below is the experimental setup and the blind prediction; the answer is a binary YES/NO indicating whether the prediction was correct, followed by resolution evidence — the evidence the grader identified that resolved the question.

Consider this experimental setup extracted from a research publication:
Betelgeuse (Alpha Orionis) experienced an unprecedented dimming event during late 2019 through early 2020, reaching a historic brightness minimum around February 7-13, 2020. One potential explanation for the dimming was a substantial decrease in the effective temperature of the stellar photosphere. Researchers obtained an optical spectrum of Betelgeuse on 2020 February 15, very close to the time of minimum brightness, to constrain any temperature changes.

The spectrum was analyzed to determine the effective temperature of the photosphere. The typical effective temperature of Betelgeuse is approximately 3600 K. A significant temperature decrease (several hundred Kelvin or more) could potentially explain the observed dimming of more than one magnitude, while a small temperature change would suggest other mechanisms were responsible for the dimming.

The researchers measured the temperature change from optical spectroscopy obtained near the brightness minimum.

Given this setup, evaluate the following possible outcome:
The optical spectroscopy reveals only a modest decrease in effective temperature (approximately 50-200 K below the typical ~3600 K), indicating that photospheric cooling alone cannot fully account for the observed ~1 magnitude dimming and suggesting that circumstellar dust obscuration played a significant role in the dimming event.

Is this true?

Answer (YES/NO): YES